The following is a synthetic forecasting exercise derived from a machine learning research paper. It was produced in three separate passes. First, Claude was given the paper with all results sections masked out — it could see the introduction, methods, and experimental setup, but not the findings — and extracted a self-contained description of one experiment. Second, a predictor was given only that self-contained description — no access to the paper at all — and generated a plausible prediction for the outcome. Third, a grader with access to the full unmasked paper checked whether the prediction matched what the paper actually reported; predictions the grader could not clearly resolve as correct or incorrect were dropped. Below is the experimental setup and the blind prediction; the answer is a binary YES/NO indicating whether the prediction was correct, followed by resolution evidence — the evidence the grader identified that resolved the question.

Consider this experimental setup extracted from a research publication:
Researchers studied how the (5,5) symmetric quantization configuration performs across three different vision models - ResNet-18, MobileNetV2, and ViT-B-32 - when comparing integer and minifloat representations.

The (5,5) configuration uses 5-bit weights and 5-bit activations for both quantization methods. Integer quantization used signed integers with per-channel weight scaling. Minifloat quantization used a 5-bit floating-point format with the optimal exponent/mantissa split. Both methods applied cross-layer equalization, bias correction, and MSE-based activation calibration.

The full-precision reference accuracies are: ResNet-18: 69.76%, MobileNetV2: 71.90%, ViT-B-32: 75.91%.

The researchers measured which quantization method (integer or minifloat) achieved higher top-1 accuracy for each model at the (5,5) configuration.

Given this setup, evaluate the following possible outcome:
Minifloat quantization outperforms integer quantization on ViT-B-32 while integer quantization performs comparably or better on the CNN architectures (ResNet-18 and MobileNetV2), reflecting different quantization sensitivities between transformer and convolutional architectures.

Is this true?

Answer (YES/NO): YES